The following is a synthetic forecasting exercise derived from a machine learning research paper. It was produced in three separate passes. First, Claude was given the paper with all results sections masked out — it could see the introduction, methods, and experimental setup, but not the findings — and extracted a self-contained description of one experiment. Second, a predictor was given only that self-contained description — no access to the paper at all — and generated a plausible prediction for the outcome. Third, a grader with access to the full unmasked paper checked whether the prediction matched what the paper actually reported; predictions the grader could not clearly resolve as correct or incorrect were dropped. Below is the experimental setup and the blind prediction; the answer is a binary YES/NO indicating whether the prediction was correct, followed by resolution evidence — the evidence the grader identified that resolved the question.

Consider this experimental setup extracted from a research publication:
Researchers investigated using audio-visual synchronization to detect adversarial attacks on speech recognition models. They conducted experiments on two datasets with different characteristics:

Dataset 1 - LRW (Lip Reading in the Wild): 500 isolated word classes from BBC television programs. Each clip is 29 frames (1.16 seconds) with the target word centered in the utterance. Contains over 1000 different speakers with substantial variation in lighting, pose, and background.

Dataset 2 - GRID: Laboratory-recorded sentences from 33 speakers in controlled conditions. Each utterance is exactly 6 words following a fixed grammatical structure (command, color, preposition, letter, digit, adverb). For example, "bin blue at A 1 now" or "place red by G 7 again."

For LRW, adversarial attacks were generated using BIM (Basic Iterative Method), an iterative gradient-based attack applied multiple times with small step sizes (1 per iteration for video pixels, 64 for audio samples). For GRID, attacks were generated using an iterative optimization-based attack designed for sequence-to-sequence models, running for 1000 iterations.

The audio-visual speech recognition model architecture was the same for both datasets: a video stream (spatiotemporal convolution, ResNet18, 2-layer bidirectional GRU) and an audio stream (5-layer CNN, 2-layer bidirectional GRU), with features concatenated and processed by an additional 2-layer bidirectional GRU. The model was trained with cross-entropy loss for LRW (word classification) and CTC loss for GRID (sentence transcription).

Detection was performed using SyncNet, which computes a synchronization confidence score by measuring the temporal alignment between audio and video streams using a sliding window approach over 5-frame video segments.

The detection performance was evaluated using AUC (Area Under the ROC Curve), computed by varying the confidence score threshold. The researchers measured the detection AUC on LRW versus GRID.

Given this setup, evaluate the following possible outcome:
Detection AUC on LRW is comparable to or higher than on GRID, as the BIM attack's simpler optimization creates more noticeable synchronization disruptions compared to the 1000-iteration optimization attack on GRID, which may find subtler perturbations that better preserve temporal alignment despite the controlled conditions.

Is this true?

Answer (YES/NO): YES